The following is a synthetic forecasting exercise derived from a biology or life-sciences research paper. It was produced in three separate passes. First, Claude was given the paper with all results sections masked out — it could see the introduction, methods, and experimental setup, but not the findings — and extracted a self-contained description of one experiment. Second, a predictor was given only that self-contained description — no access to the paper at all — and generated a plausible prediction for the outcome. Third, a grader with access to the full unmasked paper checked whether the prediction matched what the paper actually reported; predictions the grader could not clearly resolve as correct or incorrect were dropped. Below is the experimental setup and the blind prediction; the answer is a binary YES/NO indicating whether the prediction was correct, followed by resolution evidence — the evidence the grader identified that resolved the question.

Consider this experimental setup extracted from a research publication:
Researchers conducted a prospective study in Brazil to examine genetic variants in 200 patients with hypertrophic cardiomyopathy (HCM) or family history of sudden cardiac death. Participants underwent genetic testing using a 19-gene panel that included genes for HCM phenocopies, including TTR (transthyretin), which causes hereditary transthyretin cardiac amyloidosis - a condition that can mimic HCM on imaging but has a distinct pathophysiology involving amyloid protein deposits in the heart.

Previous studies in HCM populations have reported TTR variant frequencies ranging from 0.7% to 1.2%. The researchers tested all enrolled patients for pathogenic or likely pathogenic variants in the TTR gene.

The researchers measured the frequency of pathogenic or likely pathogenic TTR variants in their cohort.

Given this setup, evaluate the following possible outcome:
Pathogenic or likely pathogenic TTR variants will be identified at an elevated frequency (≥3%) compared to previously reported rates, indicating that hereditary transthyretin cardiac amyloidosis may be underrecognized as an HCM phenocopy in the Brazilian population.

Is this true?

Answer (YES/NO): YES